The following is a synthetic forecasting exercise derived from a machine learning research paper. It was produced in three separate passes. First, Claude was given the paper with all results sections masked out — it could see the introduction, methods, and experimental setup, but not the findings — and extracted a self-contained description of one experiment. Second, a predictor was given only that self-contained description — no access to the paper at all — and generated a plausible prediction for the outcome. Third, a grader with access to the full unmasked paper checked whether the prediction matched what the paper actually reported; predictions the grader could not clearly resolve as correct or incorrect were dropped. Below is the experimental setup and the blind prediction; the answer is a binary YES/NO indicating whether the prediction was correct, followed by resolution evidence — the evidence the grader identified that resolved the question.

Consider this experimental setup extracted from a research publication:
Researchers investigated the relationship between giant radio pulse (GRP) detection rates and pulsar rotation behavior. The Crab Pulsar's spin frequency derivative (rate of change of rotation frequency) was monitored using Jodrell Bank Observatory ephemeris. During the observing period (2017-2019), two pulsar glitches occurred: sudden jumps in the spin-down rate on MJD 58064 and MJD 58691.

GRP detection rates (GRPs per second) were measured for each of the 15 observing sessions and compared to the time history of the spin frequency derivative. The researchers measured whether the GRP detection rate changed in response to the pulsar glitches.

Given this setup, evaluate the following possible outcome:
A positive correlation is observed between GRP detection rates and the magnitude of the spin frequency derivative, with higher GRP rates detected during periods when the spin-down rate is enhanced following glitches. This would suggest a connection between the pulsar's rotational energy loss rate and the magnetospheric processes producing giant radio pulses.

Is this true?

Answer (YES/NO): NO